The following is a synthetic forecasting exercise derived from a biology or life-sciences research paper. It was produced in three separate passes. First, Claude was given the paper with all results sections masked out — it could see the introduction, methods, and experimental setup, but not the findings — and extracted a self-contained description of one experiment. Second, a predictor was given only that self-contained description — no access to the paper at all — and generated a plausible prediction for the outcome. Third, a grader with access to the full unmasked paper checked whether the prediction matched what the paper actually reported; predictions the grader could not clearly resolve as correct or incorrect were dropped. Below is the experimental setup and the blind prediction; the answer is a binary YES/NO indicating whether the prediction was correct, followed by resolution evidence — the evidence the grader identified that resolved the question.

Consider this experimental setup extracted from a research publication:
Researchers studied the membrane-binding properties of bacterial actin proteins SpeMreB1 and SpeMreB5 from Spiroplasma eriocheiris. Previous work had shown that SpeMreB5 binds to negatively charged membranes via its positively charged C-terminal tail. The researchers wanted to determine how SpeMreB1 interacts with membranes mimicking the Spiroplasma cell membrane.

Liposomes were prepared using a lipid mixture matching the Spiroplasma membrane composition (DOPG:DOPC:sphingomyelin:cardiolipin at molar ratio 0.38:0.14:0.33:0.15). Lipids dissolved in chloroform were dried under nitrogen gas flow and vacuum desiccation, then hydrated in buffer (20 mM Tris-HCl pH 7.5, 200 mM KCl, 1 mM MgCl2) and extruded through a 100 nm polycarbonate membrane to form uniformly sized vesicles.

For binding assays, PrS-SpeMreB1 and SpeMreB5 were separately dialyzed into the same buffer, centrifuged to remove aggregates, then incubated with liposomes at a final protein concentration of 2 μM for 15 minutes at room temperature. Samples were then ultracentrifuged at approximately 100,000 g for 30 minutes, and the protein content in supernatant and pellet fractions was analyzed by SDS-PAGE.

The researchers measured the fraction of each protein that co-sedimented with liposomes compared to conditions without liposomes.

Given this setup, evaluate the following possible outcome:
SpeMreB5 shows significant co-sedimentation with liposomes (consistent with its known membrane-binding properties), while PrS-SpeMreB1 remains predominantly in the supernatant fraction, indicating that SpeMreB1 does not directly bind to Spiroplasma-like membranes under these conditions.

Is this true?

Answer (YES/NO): NO